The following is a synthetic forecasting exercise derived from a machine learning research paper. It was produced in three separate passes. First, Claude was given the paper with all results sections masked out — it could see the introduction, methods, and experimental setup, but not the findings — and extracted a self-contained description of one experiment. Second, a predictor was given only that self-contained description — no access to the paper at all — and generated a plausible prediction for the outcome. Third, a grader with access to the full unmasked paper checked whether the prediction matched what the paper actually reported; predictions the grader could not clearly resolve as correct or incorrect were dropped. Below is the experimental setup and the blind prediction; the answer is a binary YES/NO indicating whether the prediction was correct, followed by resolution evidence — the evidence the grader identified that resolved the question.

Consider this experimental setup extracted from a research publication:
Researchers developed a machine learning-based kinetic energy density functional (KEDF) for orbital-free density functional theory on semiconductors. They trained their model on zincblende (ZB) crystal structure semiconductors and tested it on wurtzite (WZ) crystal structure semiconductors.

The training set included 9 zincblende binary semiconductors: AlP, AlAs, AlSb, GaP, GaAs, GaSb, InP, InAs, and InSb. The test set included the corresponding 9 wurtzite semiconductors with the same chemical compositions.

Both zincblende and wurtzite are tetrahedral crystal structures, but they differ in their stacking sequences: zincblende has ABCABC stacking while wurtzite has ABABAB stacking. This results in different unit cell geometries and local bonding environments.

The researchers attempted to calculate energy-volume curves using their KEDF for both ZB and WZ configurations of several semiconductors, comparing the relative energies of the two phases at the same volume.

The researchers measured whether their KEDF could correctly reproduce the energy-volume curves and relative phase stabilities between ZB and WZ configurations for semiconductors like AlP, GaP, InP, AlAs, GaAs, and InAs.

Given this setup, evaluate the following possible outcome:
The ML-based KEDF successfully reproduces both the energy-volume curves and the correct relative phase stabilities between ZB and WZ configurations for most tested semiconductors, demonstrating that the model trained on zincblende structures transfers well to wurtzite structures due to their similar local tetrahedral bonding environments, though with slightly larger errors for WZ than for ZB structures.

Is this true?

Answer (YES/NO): NO